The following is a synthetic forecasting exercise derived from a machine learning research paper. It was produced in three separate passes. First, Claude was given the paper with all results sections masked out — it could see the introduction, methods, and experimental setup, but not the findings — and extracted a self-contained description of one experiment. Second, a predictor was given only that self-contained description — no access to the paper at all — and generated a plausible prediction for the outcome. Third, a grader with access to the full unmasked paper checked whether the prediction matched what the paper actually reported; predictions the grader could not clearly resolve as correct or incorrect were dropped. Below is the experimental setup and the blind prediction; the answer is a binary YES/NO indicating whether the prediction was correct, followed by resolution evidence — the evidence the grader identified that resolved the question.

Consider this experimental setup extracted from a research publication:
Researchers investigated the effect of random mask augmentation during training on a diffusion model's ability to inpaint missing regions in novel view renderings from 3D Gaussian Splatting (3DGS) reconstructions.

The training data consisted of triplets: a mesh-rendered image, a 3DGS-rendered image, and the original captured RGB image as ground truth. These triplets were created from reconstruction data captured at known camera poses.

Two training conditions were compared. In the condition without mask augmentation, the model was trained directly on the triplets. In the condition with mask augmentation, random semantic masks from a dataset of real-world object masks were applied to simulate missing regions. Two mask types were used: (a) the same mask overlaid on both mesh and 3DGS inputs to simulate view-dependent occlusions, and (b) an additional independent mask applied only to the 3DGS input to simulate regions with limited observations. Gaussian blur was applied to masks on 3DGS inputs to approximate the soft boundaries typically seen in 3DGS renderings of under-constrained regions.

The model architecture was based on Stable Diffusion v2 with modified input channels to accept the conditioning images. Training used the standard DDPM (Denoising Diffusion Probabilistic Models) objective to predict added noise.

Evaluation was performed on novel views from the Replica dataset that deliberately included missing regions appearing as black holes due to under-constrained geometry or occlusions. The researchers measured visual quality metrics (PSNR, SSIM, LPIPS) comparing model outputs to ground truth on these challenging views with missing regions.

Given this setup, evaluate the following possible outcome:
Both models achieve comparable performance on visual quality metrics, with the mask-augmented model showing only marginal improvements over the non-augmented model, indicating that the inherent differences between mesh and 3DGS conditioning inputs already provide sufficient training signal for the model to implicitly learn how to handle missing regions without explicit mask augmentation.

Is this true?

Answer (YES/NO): NO